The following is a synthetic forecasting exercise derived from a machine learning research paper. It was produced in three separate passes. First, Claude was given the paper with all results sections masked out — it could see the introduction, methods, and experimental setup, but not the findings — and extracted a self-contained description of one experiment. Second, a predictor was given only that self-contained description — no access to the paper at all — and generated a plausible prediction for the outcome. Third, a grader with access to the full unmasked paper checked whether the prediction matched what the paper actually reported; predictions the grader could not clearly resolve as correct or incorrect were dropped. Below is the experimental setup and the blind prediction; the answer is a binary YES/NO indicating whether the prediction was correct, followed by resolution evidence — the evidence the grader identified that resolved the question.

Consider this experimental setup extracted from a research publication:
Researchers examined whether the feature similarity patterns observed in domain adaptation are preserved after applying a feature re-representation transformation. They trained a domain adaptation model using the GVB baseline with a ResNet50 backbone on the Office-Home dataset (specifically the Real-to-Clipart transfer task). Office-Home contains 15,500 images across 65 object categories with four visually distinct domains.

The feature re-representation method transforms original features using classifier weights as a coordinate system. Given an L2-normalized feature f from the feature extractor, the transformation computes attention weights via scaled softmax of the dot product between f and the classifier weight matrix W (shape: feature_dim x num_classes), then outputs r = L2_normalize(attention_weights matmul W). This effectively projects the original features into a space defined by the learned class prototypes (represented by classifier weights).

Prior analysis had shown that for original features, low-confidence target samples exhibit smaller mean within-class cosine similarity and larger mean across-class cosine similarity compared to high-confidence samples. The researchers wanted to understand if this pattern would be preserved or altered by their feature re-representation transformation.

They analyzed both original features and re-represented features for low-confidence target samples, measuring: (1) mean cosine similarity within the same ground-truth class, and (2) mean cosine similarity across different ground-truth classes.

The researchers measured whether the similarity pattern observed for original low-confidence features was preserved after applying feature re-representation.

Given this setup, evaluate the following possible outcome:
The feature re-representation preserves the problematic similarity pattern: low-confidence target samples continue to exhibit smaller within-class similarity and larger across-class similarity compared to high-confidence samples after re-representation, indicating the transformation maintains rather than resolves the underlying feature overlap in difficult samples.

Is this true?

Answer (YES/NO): YES